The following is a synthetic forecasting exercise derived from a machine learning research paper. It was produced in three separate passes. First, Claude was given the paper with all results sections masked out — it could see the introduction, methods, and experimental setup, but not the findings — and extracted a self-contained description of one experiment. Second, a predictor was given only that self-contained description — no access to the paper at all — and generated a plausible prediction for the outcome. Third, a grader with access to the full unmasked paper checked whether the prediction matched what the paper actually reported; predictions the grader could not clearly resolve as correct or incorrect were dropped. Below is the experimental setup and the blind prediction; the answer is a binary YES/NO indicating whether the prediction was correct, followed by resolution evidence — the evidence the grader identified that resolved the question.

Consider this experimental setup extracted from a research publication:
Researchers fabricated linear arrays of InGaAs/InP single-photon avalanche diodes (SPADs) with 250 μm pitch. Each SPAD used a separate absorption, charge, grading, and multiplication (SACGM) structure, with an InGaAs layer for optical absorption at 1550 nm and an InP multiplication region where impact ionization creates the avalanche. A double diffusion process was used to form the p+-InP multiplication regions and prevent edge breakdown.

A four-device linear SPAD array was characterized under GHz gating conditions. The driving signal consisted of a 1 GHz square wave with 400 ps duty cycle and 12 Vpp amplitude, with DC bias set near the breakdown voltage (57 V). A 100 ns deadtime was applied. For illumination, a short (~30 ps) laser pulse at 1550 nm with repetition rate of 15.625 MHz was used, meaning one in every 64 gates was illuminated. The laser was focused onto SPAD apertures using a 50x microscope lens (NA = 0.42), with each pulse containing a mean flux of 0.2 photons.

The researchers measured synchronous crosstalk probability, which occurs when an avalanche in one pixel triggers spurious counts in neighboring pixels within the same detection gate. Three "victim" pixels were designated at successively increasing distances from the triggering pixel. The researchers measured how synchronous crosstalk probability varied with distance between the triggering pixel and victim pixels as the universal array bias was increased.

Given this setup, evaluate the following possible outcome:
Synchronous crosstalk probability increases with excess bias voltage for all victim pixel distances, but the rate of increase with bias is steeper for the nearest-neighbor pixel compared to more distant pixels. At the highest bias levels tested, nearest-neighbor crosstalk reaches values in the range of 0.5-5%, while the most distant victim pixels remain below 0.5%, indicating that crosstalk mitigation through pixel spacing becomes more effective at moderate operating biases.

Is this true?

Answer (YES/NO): NO